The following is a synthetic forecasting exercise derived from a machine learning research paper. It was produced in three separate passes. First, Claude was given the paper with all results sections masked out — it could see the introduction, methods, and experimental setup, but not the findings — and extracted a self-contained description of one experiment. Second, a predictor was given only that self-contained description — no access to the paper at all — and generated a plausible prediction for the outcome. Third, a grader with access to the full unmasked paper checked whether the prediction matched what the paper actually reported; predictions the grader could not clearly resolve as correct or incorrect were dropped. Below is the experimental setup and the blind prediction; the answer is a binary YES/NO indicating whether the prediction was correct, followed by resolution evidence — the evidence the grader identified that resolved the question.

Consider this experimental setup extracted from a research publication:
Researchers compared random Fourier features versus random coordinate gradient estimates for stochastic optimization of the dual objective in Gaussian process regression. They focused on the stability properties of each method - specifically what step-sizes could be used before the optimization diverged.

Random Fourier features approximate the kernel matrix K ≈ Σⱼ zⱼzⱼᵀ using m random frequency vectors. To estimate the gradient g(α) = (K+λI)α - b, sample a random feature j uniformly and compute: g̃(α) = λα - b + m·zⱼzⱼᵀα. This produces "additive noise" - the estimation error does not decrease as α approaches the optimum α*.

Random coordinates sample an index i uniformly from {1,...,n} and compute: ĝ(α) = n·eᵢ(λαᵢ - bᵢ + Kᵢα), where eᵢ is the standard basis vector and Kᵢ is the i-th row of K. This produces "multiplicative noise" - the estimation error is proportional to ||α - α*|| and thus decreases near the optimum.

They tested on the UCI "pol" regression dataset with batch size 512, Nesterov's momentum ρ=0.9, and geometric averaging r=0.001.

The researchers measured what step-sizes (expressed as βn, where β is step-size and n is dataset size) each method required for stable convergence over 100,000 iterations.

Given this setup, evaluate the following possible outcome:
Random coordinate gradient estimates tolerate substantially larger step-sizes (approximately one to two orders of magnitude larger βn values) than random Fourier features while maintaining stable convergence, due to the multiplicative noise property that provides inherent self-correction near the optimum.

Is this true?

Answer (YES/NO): NO